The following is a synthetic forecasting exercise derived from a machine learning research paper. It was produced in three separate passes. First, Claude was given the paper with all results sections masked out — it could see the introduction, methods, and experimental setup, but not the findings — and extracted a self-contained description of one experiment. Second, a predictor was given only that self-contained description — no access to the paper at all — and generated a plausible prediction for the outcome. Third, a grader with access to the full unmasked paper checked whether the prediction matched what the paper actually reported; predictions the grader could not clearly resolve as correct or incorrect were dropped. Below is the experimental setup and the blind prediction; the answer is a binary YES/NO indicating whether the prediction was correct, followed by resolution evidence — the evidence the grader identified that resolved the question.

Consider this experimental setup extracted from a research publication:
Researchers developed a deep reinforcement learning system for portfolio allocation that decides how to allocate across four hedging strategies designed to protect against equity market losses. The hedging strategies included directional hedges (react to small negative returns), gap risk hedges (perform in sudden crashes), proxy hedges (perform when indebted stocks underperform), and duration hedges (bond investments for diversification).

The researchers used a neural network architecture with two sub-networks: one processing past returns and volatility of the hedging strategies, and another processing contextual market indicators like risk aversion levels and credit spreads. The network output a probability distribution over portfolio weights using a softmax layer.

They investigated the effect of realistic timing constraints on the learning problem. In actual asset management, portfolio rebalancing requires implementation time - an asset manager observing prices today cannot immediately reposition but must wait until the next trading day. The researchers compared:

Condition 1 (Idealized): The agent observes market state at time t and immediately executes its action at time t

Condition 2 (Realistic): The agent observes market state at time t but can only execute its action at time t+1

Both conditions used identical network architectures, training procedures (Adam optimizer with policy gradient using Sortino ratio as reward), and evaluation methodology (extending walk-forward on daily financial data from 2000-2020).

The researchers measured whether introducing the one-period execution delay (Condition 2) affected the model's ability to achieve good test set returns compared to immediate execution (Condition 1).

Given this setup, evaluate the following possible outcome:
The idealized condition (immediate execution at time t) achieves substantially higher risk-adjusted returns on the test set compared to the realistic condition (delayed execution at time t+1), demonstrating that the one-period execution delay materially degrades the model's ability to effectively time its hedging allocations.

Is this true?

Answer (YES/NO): YES